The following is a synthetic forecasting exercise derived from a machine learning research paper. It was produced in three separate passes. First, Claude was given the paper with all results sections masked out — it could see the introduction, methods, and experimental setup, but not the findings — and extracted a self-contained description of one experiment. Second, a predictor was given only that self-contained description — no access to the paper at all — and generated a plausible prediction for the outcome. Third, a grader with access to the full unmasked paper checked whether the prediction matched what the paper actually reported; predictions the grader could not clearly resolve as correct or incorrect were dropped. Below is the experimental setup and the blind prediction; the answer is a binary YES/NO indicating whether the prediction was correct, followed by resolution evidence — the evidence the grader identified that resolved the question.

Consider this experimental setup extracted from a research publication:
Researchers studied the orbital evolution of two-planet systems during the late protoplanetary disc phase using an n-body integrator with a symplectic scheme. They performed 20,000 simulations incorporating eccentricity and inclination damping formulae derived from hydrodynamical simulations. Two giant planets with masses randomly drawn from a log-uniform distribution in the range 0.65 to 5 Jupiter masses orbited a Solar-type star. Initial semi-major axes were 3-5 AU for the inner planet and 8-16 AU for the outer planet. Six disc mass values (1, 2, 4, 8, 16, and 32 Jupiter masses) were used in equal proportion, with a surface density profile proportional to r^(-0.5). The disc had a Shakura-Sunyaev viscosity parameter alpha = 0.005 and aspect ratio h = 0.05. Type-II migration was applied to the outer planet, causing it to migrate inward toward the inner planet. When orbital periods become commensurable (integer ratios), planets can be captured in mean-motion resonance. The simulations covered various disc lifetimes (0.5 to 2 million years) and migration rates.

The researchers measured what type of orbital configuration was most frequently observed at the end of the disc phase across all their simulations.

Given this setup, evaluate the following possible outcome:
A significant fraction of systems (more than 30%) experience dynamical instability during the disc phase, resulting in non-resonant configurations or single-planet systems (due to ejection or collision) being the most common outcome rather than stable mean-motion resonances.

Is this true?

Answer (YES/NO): NO